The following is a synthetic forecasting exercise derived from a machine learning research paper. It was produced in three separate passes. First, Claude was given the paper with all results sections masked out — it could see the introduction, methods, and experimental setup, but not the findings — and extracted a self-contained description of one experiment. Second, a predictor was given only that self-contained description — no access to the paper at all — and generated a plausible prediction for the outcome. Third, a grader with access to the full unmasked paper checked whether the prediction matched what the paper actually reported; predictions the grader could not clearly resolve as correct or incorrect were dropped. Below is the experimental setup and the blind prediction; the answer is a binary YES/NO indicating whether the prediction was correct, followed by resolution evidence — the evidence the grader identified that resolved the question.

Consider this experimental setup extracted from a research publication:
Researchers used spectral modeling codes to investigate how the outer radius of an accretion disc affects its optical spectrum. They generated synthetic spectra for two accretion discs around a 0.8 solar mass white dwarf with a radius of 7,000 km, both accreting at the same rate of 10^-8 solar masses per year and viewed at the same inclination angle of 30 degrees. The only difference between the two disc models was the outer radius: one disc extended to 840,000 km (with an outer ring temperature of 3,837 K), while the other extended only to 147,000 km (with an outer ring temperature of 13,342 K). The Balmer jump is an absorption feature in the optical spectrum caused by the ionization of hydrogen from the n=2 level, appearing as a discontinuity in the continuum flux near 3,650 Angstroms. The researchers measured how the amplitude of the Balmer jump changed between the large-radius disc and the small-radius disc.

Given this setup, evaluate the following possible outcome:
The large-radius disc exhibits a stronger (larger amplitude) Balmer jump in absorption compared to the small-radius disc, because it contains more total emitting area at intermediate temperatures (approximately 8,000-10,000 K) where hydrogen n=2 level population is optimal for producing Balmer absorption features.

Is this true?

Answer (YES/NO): YES